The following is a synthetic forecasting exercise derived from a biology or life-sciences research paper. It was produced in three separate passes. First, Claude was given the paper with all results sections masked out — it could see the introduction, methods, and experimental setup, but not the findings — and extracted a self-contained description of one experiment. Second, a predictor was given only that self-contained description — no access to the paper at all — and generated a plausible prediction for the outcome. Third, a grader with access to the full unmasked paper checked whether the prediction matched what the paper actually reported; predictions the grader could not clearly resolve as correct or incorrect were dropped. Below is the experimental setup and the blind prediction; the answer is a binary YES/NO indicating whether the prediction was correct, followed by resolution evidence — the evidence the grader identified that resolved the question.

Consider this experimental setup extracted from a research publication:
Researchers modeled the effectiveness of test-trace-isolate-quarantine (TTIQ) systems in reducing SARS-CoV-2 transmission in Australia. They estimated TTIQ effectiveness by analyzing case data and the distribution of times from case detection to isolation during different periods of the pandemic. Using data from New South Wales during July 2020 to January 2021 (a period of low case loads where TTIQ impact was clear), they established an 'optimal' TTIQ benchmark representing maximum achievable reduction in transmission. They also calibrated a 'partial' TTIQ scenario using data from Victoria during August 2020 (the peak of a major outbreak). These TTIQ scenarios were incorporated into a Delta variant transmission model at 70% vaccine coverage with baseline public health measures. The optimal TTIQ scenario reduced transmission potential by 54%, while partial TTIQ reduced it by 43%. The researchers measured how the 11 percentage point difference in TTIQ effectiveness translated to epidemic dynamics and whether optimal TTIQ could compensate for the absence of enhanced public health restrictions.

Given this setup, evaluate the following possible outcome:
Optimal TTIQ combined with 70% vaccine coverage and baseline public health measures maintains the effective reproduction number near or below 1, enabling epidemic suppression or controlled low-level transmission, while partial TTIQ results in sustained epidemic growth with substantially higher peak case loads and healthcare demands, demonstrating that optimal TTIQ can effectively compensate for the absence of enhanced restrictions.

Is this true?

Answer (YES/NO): NO